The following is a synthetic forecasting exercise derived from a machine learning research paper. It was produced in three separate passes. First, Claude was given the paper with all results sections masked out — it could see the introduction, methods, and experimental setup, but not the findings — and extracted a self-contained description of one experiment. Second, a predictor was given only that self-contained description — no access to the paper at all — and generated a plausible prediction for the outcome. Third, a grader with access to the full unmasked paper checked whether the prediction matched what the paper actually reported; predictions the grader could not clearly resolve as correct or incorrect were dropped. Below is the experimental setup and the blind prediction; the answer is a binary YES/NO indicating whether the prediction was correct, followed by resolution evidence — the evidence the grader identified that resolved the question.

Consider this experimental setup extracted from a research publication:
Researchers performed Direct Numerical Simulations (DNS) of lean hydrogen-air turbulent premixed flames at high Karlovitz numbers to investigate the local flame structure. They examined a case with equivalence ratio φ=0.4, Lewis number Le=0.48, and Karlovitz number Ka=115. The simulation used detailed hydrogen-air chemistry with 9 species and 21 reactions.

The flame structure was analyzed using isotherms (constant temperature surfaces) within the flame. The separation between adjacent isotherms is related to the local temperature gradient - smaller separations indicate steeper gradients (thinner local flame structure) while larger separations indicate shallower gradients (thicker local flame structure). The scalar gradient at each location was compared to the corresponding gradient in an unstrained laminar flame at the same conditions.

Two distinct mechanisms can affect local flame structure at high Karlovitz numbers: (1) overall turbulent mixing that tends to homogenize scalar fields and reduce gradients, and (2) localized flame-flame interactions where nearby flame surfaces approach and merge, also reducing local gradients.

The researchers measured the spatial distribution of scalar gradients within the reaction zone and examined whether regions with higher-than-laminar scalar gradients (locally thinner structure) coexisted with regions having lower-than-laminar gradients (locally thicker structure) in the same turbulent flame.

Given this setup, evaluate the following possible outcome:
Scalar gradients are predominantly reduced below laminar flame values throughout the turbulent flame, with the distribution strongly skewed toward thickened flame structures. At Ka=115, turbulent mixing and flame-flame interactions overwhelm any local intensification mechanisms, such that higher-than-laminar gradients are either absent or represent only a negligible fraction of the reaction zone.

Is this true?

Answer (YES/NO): NO